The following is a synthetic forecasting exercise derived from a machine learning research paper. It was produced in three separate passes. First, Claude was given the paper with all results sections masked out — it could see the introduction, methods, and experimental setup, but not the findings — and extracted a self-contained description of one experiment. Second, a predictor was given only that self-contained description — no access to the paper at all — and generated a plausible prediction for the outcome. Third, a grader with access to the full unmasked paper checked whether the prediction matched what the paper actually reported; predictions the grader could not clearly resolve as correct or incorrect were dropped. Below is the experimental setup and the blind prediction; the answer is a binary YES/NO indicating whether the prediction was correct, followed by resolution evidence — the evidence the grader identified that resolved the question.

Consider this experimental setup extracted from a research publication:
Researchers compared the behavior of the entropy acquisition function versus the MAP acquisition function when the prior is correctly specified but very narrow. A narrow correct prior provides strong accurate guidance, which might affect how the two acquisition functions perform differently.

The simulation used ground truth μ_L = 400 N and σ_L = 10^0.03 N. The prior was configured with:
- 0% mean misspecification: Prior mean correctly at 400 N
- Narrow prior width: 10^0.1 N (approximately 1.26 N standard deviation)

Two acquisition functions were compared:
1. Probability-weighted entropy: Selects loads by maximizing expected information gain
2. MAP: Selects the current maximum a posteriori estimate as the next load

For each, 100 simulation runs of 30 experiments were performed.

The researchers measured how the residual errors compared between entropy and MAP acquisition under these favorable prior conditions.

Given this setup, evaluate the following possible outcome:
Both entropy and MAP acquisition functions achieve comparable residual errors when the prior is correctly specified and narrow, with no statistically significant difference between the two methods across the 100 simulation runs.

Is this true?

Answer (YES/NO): YES